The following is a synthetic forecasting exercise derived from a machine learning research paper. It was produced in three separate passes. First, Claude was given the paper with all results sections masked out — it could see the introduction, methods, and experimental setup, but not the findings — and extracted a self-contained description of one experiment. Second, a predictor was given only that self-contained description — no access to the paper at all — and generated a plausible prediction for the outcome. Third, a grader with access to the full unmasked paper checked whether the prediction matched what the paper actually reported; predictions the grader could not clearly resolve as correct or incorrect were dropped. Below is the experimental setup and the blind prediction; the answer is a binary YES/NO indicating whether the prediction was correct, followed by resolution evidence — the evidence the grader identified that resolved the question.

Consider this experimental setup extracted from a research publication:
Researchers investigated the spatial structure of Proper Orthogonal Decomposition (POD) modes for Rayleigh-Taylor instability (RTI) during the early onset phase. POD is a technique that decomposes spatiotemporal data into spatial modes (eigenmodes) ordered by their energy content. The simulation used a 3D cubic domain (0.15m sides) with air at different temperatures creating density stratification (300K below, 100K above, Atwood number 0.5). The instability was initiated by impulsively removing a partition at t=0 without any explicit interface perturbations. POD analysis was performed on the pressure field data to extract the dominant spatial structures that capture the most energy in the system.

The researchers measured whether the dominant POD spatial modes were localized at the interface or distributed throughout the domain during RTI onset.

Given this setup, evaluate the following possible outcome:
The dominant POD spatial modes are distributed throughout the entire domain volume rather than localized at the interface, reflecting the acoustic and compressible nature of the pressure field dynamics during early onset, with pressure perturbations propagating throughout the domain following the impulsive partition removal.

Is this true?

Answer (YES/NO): NO